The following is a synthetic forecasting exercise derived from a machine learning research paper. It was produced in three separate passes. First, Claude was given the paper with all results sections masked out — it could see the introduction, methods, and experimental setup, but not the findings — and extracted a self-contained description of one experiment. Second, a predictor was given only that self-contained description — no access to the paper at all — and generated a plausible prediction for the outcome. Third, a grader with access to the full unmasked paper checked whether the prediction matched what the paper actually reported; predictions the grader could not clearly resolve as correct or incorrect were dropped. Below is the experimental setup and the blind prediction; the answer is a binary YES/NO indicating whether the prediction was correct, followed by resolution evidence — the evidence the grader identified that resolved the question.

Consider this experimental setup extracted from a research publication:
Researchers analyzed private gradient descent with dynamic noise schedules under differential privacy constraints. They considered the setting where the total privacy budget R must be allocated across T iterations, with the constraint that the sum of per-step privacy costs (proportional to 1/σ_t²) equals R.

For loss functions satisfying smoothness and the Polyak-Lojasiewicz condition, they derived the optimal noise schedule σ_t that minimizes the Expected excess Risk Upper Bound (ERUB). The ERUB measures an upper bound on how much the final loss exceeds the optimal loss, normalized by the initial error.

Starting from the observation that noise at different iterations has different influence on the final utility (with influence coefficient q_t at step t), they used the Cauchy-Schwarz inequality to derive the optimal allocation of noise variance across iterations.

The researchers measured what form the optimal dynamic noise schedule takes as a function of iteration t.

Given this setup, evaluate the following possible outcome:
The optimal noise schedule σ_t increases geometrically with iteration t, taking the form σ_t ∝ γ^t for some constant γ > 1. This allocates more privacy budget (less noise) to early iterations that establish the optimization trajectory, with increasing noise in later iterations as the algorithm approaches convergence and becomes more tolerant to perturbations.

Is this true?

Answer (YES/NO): NO